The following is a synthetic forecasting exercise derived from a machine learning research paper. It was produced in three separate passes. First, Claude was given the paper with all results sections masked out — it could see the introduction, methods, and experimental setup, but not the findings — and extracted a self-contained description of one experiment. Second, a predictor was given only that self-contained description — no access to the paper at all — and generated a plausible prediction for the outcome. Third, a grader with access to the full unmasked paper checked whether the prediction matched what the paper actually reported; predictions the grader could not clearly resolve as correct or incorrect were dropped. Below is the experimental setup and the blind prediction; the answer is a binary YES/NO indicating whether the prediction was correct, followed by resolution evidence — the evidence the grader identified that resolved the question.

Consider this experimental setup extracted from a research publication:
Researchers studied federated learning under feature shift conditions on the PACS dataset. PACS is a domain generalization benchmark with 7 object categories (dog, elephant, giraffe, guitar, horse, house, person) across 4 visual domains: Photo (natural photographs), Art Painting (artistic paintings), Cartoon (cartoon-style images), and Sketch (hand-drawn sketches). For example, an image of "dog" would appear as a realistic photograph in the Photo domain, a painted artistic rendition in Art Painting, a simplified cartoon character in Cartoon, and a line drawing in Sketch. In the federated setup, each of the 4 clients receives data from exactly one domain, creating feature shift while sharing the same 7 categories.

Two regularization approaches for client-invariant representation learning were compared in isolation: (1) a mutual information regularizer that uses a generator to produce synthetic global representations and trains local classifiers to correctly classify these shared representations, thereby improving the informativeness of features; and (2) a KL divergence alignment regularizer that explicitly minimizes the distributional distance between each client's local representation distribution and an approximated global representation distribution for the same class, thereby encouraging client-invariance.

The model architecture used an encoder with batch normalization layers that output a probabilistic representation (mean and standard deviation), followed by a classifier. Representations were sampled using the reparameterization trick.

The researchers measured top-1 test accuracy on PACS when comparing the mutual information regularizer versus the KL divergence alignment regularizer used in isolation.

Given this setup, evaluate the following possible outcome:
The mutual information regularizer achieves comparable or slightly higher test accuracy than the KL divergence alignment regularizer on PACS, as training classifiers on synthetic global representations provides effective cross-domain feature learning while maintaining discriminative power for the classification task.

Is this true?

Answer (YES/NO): YES